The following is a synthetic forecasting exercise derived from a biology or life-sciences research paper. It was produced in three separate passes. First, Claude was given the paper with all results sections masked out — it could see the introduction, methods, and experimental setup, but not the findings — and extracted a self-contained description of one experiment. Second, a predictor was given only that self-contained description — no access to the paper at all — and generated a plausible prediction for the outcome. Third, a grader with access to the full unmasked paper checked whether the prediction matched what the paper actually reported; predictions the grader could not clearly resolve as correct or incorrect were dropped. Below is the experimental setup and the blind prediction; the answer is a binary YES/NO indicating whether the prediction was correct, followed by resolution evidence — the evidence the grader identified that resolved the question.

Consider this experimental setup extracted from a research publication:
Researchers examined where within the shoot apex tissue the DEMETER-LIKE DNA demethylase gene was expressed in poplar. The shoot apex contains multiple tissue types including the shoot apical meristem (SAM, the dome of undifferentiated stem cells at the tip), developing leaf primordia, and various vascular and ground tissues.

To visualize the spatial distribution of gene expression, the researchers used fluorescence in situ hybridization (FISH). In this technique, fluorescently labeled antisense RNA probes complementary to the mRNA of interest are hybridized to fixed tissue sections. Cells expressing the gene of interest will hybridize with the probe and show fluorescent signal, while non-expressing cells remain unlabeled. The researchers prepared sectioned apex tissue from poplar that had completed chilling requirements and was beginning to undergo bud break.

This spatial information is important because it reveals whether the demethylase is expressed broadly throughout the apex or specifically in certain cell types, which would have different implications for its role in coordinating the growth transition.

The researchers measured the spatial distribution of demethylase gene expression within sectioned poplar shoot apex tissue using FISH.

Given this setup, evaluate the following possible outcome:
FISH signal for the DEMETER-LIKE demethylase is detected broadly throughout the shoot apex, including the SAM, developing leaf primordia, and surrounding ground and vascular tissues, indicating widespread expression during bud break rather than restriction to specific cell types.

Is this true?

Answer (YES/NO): NO